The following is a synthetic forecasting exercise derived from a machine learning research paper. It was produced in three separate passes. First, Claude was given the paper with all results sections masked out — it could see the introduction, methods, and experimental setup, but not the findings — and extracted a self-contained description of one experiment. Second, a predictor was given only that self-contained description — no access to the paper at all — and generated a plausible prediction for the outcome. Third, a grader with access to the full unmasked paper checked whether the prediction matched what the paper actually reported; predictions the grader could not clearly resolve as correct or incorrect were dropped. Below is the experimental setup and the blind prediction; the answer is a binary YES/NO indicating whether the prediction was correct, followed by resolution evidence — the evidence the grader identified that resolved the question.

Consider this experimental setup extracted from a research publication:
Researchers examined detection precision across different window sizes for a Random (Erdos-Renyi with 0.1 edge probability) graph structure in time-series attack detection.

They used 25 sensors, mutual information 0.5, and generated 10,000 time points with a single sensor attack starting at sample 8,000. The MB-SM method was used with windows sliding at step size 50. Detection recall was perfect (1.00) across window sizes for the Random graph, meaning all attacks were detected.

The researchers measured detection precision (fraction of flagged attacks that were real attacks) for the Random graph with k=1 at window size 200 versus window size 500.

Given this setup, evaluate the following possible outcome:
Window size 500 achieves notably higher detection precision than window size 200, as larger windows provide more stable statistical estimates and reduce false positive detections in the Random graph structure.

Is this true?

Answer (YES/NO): NO